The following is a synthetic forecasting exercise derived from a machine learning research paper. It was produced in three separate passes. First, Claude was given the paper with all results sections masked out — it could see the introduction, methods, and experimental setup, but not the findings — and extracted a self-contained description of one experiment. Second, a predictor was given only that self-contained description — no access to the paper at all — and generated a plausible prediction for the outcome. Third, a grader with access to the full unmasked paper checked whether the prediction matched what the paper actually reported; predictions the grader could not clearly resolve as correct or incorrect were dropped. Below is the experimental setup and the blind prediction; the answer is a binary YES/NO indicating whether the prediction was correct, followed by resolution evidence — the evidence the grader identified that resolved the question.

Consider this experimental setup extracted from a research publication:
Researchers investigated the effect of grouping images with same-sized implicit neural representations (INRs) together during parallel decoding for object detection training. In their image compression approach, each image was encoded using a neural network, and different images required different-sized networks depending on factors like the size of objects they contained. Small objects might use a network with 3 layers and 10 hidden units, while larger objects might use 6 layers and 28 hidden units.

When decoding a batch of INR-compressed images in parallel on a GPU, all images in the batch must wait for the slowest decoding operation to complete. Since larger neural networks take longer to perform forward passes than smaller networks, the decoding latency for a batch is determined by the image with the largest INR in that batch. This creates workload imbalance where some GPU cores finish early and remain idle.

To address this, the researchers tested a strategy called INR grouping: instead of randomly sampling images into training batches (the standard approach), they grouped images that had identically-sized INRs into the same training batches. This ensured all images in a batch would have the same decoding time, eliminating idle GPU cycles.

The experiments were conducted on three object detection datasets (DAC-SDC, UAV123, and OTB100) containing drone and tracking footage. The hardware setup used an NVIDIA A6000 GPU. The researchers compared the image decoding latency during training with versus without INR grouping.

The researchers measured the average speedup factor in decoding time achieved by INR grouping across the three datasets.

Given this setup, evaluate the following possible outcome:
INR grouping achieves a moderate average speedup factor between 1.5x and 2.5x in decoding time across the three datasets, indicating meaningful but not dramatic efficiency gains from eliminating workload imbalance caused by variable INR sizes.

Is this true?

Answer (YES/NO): NO